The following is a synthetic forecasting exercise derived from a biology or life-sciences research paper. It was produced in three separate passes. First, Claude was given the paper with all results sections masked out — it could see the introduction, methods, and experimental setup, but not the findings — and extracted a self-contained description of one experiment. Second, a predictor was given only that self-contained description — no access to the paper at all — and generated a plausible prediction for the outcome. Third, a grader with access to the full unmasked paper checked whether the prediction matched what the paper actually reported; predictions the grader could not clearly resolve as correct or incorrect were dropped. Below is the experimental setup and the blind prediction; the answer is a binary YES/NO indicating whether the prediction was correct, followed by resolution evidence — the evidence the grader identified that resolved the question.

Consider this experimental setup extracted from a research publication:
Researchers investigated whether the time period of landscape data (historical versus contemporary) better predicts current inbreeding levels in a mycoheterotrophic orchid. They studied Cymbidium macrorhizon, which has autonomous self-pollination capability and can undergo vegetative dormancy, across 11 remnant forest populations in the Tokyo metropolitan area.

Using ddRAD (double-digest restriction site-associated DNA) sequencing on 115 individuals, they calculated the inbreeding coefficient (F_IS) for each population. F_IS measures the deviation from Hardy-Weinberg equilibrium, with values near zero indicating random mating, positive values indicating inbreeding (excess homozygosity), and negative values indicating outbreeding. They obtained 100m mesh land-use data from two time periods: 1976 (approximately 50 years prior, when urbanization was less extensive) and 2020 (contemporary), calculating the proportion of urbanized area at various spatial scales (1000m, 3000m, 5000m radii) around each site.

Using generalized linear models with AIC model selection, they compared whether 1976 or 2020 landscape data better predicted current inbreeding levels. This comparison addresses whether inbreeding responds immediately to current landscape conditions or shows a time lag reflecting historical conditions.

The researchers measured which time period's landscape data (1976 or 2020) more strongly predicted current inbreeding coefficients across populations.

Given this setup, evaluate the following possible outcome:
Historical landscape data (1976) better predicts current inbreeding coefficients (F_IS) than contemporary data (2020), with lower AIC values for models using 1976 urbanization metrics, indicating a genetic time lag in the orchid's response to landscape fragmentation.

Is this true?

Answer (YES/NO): YES